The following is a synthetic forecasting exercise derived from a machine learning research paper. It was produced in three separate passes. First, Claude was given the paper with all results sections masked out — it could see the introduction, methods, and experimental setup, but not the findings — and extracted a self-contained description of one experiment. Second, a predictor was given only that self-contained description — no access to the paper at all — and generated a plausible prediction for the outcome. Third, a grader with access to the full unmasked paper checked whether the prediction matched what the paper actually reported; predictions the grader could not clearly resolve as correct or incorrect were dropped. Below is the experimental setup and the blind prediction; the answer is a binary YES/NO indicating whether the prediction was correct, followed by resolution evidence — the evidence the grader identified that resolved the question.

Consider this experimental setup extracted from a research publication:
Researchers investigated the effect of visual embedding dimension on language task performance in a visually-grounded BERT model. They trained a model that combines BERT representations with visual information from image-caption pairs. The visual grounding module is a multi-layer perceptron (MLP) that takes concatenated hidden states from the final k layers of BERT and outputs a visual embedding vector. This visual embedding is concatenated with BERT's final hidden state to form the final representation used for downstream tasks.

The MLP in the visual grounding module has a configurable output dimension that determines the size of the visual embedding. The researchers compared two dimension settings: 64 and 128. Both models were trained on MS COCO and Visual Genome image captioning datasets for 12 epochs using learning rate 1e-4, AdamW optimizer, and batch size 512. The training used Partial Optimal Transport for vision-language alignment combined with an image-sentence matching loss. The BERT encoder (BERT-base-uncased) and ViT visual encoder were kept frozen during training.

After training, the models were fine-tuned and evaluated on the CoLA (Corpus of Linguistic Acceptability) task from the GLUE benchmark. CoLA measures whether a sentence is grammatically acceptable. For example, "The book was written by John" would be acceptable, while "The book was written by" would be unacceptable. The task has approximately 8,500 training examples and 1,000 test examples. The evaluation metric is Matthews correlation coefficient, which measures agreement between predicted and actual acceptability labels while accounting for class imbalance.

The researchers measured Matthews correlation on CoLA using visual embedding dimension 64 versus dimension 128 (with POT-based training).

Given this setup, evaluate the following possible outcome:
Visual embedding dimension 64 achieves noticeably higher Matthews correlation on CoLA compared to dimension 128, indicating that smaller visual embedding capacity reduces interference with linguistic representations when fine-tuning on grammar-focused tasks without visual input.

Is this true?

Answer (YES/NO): YES